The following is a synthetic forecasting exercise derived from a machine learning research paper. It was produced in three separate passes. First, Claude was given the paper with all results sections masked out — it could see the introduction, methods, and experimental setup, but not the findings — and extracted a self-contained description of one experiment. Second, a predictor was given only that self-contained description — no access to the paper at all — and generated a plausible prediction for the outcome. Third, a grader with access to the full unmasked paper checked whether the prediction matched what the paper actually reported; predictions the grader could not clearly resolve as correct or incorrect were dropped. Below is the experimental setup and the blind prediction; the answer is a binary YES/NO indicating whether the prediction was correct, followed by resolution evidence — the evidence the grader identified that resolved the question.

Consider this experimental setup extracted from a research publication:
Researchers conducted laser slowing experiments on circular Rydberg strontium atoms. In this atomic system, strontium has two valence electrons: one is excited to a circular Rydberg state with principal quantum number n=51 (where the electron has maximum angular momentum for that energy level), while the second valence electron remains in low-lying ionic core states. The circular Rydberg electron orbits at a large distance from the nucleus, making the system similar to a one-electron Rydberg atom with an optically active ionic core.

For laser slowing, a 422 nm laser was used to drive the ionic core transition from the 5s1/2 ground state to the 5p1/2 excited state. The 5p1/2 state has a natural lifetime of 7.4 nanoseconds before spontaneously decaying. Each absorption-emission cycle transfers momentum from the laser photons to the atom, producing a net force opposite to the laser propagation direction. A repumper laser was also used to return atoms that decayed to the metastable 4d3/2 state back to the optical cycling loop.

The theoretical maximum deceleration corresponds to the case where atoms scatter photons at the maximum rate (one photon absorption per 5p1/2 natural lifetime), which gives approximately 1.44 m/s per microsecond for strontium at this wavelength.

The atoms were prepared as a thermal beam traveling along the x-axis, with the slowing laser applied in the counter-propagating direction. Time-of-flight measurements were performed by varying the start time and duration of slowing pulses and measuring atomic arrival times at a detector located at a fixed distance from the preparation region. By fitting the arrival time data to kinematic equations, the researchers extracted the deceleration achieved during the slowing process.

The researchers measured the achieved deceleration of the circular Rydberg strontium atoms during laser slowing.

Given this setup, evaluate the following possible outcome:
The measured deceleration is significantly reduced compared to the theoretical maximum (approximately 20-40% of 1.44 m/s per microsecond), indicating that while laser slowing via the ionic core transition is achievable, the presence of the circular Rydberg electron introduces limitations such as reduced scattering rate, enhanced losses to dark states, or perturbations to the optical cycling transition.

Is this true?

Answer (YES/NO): YES